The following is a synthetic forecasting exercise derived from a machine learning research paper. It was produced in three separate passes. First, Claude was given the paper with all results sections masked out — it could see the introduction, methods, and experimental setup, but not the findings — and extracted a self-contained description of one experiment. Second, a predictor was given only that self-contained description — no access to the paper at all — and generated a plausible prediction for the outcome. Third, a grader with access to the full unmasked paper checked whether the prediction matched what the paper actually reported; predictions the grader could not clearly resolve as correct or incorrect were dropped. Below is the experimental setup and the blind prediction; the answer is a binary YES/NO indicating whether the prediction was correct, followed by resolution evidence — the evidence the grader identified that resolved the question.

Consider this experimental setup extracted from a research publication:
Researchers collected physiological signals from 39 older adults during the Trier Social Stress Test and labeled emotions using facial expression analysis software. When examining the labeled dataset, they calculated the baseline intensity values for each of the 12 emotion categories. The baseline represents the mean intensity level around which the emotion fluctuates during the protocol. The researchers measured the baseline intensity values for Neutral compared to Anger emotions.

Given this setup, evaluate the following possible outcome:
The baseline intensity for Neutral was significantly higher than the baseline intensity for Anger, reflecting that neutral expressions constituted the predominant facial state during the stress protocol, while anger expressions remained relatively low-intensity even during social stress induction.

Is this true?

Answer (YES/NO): NO